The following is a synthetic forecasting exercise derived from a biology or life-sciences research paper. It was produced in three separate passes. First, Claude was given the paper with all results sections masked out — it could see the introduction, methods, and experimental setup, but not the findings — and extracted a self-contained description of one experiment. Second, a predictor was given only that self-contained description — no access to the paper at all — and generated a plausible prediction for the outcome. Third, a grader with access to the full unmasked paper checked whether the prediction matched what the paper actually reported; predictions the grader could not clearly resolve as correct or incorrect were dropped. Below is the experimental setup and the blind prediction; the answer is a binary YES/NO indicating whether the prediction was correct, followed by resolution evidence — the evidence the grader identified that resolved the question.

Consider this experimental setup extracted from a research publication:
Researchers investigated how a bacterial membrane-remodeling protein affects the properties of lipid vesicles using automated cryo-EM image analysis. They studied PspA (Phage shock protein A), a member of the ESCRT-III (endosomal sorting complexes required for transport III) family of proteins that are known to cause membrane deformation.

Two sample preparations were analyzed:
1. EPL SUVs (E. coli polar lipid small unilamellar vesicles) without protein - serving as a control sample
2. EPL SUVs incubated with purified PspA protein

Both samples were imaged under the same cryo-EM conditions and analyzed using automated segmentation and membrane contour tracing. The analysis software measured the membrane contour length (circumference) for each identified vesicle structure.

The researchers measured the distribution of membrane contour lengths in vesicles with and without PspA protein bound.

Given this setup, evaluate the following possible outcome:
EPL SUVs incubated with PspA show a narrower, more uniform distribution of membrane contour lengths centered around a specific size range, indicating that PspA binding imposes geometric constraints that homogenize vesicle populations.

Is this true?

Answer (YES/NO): NO